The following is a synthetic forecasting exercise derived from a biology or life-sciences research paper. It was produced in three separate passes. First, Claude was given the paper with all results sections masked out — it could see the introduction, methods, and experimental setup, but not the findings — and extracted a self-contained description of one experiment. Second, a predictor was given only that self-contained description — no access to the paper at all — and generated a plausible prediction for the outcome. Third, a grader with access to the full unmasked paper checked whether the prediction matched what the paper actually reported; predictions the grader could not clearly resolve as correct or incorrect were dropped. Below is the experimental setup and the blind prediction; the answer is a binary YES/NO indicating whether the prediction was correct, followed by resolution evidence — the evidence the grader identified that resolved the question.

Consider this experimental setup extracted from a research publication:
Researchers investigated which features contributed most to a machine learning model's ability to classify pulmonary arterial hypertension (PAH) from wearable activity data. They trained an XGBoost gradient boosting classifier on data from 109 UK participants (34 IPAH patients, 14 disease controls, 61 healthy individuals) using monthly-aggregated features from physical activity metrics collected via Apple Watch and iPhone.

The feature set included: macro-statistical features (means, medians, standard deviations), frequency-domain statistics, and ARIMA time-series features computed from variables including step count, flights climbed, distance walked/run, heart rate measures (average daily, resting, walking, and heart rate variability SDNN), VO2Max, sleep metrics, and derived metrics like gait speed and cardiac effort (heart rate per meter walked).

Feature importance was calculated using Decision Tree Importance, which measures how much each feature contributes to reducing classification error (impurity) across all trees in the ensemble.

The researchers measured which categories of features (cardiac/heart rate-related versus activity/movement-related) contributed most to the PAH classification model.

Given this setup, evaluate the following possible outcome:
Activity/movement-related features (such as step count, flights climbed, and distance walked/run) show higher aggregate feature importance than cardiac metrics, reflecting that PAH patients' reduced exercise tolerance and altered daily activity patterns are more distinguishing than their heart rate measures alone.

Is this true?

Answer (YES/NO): YES